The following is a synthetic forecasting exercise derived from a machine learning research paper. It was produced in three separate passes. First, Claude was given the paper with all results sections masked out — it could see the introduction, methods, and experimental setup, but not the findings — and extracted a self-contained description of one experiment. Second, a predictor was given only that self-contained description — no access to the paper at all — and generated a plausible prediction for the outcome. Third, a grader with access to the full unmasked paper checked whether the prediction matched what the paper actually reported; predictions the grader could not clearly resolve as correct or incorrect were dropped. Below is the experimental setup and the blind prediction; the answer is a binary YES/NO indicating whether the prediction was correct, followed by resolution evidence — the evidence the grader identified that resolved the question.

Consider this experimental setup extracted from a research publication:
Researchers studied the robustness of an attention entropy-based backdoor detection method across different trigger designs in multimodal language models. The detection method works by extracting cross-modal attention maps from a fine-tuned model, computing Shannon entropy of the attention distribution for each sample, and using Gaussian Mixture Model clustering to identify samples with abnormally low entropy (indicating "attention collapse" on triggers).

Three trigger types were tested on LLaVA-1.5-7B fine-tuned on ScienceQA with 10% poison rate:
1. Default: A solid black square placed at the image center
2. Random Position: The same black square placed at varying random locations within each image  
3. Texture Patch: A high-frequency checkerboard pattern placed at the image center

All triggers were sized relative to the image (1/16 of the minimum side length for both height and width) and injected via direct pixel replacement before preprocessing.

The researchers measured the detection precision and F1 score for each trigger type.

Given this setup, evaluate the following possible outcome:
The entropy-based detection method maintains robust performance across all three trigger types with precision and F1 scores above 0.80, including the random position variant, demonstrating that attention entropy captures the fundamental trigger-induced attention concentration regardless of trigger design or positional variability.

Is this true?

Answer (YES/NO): YES